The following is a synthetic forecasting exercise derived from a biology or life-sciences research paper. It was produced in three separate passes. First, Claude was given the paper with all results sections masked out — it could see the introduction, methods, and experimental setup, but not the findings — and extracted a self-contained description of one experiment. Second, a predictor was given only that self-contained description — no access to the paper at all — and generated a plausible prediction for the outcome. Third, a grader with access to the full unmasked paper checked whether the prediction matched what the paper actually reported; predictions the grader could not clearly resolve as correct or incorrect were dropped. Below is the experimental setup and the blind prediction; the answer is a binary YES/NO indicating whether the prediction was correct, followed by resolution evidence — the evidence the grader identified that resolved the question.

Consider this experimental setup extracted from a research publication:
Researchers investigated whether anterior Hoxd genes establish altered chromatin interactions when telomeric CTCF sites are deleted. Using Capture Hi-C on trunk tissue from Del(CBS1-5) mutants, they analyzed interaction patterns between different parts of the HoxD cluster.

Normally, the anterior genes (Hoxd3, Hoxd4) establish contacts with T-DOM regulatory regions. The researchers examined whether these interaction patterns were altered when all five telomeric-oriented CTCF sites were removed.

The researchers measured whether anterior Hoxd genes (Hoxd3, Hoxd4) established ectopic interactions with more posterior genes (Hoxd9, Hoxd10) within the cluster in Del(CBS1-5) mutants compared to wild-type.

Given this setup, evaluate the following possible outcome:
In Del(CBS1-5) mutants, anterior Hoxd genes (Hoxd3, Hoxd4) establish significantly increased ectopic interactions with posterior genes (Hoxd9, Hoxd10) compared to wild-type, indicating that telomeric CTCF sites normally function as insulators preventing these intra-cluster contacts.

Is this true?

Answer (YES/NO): NO